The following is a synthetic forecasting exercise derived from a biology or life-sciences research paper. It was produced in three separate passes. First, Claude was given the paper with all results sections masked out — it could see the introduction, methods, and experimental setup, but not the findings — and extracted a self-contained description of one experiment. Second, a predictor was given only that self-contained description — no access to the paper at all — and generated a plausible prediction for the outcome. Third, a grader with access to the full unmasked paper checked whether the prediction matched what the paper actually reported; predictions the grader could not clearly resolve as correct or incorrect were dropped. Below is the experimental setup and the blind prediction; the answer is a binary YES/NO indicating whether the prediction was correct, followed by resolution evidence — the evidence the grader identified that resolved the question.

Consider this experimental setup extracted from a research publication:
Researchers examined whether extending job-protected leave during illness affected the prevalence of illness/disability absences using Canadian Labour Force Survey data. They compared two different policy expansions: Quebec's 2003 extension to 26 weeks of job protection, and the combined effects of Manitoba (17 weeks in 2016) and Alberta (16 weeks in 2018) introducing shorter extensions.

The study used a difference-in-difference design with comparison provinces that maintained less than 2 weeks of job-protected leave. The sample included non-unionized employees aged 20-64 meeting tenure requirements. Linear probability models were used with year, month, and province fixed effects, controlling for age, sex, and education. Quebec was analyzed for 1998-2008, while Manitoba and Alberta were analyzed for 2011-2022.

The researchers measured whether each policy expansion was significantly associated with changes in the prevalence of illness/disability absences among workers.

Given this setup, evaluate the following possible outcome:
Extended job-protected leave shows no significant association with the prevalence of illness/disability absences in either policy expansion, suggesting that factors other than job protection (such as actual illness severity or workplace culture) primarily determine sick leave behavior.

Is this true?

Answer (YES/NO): NO